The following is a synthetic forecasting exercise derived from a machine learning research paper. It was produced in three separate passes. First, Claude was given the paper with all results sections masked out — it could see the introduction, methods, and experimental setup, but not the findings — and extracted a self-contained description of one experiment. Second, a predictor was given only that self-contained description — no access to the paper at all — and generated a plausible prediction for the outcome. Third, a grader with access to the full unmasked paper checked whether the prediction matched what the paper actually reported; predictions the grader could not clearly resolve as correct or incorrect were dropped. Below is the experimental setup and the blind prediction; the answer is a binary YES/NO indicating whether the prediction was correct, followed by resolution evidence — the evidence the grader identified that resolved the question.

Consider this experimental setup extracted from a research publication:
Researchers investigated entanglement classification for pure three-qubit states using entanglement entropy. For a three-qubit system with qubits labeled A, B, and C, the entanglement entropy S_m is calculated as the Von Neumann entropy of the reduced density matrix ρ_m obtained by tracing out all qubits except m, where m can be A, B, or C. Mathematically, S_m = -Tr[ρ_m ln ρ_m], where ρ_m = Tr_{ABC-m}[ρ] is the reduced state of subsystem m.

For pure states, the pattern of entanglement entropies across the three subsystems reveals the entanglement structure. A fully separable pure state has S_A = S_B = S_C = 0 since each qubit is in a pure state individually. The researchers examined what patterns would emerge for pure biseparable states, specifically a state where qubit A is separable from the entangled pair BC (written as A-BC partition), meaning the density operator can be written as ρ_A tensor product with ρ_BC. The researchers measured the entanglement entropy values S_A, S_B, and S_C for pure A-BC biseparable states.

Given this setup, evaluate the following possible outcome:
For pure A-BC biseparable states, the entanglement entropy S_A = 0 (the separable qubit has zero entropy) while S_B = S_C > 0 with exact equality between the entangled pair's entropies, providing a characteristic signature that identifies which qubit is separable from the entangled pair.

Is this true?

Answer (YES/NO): NO